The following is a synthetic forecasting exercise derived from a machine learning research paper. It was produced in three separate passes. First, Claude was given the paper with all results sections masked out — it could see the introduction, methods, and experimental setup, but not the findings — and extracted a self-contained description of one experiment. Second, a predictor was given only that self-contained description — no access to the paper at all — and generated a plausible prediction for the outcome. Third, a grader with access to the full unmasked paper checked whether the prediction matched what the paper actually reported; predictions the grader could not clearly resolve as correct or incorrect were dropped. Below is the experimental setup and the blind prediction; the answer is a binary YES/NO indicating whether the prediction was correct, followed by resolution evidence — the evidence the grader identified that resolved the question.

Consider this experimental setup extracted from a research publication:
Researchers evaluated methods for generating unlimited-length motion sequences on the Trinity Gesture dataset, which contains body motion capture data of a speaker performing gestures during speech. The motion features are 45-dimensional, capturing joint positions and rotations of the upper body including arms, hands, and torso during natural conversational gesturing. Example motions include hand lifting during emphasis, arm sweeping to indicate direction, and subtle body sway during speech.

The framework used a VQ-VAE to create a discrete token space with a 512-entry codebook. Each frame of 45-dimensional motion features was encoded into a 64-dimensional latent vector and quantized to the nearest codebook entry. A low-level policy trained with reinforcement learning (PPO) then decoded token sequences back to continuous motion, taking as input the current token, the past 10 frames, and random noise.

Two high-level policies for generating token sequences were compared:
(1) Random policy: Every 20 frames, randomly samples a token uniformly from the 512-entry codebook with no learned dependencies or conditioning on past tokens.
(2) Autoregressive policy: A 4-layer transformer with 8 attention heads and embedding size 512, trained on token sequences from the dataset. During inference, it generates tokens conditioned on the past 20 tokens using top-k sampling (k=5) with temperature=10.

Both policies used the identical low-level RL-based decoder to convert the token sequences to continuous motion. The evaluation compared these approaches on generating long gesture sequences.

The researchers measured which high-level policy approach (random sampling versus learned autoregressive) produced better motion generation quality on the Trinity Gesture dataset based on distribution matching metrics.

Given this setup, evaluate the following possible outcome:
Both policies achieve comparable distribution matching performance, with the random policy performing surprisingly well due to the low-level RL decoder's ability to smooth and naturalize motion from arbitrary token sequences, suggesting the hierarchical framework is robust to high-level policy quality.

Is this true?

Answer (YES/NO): NO